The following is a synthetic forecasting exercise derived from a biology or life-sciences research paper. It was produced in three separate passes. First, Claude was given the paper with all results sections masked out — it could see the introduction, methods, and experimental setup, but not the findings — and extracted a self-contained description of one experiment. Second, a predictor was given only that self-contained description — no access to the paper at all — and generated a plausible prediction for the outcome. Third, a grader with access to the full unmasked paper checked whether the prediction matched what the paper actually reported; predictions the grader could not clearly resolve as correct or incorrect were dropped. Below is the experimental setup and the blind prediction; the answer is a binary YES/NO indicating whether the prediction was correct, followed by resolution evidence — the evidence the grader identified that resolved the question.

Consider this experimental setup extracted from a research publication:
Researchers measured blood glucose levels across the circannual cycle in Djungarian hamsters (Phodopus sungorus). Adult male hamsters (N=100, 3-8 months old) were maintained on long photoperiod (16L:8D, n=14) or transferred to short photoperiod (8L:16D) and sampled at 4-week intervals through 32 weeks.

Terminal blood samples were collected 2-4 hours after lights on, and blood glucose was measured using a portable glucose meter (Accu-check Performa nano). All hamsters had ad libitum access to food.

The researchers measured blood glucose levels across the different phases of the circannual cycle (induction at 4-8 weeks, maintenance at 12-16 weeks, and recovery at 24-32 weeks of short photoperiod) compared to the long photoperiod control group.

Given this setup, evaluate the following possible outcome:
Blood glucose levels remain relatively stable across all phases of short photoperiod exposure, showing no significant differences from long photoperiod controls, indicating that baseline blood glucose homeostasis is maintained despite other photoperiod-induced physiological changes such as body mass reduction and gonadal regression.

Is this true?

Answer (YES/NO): NO